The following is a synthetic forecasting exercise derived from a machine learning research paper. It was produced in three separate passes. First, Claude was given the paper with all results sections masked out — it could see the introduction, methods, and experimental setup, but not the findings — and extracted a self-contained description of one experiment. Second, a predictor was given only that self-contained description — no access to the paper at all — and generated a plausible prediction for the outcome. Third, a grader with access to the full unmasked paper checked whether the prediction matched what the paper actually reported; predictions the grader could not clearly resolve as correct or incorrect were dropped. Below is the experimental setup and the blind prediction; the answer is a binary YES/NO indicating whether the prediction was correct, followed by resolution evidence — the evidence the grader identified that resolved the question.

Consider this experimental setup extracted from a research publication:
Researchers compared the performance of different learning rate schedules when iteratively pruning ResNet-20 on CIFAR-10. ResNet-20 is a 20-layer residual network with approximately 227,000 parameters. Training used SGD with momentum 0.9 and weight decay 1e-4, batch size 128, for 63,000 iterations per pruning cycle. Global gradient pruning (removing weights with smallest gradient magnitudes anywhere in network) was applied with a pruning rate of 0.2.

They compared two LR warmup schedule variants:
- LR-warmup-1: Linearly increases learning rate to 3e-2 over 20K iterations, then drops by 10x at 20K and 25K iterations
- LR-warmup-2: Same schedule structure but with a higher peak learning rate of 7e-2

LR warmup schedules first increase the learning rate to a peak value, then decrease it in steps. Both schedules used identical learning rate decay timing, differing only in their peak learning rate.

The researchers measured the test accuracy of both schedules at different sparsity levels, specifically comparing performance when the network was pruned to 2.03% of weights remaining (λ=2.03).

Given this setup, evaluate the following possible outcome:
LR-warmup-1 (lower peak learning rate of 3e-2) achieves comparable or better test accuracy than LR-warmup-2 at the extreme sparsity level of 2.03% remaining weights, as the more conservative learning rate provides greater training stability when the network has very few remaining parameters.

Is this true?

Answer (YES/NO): NO